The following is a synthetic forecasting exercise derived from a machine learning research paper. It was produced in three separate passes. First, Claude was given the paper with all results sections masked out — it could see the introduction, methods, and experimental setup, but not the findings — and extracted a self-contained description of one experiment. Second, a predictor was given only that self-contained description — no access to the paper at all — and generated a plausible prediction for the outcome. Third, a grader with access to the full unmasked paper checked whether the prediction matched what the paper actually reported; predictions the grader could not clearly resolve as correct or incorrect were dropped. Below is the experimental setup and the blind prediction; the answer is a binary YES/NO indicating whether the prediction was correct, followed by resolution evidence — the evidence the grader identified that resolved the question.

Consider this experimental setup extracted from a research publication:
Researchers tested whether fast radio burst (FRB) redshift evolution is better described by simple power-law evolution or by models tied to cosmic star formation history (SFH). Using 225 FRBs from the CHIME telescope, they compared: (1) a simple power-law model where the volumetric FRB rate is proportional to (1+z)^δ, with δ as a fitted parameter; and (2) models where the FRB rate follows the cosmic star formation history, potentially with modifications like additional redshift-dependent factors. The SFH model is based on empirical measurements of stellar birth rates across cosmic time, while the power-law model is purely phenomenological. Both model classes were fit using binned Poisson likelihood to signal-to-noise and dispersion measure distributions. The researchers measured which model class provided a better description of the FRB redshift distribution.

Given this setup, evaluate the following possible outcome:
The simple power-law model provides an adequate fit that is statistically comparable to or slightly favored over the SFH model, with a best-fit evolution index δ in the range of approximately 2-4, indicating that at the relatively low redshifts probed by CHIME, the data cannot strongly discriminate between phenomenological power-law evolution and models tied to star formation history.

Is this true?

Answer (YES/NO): NO